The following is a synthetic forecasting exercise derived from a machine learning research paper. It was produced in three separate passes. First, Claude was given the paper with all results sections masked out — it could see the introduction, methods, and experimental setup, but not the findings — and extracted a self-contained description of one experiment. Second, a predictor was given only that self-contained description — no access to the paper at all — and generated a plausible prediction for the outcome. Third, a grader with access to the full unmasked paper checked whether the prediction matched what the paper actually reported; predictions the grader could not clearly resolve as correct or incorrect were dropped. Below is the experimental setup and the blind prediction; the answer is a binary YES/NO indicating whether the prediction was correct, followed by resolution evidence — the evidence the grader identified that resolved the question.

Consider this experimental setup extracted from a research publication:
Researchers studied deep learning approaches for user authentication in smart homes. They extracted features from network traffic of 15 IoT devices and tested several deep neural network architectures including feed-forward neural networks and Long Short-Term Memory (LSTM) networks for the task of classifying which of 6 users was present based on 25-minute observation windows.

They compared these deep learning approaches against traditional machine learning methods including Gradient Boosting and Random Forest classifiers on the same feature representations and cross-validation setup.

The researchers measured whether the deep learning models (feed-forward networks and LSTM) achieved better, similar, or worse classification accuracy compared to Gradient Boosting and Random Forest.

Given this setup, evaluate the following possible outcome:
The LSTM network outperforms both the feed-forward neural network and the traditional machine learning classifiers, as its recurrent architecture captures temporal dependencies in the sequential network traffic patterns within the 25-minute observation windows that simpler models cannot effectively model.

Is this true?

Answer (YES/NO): NO